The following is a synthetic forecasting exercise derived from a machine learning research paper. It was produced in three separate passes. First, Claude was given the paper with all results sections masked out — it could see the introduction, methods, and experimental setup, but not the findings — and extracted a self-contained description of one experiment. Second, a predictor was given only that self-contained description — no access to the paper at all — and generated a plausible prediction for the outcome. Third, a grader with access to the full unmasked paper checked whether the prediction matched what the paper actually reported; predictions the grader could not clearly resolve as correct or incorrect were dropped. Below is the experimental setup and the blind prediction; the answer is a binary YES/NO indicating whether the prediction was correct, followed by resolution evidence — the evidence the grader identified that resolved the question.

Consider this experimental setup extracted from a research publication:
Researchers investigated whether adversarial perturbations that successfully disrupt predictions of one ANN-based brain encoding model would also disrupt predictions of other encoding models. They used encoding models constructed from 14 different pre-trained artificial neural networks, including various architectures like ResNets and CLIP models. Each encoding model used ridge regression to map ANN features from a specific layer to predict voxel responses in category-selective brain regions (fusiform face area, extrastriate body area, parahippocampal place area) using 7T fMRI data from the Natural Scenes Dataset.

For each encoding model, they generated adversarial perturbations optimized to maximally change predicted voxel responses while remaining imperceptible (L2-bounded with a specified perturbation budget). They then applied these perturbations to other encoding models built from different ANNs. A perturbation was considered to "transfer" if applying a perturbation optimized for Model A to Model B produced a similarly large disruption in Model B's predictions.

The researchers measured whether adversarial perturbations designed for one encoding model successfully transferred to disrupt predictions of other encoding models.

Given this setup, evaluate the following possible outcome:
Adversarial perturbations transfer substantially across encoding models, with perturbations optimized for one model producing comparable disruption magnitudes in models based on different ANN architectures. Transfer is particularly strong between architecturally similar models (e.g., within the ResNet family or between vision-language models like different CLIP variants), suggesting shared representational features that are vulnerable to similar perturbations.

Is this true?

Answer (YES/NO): NO